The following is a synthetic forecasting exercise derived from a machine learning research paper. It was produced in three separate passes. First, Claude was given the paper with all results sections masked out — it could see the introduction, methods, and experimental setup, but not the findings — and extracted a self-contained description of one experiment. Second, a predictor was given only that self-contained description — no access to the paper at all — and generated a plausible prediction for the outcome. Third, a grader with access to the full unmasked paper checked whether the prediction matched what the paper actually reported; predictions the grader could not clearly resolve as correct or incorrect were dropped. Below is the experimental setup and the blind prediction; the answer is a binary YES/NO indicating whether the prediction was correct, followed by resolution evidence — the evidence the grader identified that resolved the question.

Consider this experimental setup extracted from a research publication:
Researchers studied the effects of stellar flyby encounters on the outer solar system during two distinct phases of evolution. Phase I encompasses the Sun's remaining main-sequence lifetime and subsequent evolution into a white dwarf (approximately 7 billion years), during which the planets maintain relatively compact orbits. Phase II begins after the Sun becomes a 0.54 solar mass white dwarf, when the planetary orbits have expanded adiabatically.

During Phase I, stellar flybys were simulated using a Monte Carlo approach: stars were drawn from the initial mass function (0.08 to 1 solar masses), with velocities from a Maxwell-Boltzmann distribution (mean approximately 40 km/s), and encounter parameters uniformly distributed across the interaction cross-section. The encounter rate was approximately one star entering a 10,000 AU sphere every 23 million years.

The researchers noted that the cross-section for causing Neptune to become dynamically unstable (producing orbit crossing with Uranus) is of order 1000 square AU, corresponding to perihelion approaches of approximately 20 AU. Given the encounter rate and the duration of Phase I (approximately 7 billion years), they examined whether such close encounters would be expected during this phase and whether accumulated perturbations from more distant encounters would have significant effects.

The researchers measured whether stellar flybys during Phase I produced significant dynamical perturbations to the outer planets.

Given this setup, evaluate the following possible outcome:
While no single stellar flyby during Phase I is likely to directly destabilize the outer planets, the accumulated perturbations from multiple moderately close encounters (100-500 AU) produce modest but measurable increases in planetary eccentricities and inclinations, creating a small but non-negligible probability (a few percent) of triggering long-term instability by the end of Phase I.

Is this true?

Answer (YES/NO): NO